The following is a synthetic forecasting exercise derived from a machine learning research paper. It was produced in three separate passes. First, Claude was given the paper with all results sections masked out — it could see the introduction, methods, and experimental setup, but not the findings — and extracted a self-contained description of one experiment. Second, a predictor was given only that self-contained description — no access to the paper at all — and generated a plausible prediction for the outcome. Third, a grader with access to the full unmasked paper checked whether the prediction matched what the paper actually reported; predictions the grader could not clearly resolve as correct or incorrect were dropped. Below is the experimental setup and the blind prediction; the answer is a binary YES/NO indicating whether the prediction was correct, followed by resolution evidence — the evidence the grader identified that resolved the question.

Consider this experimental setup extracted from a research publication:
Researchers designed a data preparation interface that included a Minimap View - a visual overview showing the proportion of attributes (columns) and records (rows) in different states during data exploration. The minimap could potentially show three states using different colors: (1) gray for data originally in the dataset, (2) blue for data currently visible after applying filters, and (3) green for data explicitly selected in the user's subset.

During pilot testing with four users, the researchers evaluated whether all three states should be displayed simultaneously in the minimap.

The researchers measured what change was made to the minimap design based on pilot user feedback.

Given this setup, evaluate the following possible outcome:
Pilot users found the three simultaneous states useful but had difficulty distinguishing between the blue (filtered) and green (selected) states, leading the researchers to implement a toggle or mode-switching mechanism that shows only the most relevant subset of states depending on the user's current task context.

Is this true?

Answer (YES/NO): NO